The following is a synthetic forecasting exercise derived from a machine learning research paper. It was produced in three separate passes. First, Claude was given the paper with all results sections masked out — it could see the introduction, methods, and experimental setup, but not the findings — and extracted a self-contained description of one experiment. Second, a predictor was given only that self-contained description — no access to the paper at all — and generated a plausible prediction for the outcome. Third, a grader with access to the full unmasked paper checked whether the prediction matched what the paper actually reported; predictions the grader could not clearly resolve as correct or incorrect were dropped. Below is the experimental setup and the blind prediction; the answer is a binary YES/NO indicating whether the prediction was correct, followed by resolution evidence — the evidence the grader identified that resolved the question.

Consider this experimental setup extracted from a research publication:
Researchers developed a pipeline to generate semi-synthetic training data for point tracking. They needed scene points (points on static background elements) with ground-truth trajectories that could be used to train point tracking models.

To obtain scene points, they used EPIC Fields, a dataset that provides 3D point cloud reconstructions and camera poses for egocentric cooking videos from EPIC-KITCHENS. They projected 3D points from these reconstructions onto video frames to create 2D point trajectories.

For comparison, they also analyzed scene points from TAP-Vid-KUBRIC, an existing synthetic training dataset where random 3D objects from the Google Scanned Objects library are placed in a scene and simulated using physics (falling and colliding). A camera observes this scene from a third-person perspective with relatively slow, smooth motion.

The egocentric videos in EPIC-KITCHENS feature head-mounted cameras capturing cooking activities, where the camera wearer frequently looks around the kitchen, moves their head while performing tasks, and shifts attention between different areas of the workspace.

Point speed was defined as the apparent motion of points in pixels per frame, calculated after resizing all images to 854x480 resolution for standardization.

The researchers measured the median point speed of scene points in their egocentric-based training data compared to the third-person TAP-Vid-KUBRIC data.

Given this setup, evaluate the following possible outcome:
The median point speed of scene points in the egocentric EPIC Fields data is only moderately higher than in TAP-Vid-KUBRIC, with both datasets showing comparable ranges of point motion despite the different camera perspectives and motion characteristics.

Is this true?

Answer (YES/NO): NO